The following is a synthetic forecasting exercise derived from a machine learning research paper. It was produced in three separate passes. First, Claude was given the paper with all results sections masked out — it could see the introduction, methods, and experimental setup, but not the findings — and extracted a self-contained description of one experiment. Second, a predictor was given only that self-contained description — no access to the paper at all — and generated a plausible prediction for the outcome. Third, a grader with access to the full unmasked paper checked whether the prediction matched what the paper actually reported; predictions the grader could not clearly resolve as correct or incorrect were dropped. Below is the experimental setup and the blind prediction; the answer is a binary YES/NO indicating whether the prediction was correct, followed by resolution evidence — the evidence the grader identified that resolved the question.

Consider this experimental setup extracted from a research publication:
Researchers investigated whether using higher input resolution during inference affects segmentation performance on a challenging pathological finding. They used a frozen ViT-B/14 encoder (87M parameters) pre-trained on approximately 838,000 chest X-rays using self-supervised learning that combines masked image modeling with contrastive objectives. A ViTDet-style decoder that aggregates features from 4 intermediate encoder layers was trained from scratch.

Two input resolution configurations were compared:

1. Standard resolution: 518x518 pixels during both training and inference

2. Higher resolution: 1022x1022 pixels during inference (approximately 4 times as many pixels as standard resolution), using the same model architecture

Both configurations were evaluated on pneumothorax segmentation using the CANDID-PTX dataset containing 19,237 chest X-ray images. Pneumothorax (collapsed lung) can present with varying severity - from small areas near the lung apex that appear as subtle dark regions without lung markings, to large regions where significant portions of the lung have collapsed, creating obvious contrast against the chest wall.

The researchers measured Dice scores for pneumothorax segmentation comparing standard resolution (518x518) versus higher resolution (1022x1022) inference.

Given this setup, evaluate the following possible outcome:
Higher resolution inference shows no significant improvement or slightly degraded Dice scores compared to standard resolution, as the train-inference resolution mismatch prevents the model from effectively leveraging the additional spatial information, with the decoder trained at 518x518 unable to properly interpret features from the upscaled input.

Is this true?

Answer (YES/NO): NO